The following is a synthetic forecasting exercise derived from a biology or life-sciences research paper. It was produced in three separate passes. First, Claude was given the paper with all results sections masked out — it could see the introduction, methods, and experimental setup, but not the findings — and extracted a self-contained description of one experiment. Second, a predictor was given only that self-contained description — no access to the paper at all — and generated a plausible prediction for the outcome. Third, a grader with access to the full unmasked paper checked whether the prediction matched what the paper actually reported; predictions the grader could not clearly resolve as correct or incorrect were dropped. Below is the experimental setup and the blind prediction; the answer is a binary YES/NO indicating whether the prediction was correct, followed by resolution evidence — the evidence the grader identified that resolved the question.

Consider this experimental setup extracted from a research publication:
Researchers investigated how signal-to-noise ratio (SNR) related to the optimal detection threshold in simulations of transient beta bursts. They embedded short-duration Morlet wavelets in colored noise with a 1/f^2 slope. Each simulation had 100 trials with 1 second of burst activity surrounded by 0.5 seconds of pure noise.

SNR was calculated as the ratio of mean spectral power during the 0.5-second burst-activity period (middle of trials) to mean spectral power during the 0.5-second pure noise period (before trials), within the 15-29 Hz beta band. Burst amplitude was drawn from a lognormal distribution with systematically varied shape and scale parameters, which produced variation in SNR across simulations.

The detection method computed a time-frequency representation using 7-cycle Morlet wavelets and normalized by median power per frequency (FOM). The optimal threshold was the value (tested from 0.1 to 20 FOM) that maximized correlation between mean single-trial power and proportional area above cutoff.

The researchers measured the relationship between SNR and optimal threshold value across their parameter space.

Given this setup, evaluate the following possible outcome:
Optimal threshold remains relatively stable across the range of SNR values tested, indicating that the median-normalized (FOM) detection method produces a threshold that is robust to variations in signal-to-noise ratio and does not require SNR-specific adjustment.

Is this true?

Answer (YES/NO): NO